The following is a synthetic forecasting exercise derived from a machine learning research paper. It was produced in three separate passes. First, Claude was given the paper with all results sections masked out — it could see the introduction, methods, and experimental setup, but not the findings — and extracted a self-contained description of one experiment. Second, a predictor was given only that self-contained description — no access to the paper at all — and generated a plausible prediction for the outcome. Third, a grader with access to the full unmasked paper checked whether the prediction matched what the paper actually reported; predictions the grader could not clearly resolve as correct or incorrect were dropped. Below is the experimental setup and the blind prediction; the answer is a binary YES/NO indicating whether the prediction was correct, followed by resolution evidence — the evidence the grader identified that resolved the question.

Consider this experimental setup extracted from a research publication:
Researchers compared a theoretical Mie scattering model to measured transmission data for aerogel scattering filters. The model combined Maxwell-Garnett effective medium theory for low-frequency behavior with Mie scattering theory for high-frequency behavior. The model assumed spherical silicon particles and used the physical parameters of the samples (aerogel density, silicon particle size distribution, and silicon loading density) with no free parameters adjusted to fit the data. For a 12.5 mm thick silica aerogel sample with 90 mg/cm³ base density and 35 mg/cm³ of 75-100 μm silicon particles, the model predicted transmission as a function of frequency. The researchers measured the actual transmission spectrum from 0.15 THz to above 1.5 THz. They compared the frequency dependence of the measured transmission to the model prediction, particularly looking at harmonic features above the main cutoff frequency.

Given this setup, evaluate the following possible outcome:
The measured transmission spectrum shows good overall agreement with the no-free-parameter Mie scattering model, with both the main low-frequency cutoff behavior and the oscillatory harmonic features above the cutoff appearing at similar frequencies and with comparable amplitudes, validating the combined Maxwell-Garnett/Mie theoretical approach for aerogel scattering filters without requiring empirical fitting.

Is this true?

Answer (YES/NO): NO